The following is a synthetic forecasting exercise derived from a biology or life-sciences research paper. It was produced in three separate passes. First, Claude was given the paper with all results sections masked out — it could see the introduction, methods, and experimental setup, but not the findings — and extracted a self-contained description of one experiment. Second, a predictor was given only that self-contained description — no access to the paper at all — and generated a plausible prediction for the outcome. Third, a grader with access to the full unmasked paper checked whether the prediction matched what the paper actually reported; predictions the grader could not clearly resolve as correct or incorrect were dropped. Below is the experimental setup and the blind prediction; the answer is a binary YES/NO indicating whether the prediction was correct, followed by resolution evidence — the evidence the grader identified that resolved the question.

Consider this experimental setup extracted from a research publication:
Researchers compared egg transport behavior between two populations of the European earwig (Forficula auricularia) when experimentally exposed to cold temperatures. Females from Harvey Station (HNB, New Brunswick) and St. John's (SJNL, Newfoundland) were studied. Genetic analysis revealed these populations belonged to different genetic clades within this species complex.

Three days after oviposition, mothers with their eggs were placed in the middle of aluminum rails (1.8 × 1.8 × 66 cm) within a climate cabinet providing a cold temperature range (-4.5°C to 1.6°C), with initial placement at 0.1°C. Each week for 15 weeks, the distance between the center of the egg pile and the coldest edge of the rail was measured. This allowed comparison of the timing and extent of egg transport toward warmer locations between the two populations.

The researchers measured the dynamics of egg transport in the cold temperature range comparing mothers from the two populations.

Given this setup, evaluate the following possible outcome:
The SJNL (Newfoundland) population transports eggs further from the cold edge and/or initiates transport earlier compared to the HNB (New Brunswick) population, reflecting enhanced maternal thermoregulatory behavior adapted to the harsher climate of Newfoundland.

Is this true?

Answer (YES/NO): NO